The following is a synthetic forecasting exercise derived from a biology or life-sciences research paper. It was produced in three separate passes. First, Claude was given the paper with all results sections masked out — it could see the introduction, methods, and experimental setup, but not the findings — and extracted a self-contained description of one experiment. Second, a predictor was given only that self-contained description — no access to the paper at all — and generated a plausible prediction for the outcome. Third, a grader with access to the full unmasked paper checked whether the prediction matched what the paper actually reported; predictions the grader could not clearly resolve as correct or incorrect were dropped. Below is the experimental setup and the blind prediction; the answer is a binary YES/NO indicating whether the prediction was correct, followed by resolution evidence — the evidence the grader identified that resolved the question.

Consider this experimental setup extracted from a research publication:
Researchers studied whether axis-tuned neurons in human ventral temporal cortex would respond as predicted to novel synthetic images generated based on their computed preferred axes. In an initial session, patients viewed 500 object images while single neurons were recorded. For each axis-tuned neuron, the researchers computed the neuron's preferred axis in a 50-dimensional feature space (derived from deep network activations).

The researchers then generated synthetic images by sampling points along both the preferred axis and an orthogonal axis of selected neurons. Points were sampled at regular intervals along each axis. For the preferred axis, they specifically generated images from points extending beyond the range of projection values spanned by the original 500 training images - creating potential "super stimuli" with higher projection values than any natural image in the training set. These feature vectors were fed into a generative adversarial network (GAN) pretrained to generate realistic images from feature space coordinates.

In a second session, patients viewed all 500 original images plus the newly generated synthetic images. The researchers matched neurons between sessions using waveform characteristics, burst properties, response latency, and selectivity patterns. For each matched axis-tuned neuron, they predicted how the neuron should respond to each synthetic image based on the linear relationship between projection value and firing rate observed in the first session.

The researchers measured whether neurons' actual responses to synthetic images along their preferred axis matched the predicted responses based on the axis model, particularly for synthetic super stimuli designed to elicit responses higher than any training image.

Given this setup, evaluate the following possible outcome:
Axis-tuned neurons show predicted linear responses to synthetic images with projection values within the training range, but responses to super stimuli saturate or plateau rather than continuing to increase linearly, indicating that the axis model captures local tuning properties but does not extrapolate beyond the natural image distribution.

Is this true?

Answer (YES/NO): NO